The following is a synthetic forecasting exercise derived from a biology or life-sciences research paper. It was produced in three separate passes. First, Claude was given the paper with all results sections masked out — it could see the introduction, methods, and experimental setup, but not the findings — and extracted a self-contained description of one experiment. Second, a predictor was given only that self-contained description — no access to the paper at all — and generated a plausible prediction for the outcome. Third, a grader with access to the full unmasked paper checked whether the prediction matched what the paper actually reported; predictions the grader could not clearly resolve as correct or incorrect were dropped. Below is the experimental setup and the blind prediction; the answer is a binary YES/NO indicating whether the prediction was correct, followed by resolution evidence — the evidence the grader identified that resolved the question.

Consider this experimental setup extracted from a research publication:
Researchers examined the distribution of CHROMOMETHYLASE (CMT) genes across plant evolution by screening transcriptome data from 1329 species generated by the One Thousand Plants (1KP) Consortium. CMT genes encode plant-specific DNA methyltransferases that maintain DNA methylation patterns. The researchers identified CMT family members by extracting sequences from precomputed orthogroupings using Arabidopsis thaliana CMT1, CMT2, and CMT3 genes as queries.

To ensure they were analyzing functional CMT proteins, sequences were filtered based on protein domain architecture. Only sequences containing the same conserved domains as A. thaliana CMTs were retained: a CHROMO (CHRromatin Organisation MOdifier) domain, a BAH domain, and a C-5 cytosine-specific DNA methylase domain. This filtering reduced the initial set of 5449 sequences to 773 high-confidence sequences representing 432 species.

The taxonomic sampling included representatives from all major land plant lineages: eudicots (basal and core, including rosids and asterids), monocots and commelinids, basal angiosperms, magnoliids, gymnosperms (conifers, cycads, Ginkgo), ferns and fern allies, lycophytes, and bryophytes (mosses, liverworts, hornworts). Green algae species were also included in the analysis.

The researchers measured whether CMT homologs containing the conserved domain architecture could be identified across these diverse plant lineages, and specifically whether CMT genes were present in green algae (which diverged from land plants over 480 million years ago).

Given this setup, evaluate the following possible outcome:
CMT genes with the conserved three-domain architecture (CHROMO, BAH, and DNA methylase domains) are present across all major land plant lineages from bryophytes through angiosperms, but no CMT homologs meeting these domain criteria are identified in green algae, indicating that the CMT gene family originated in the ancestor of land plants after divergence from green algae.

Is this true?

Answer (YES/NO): NO